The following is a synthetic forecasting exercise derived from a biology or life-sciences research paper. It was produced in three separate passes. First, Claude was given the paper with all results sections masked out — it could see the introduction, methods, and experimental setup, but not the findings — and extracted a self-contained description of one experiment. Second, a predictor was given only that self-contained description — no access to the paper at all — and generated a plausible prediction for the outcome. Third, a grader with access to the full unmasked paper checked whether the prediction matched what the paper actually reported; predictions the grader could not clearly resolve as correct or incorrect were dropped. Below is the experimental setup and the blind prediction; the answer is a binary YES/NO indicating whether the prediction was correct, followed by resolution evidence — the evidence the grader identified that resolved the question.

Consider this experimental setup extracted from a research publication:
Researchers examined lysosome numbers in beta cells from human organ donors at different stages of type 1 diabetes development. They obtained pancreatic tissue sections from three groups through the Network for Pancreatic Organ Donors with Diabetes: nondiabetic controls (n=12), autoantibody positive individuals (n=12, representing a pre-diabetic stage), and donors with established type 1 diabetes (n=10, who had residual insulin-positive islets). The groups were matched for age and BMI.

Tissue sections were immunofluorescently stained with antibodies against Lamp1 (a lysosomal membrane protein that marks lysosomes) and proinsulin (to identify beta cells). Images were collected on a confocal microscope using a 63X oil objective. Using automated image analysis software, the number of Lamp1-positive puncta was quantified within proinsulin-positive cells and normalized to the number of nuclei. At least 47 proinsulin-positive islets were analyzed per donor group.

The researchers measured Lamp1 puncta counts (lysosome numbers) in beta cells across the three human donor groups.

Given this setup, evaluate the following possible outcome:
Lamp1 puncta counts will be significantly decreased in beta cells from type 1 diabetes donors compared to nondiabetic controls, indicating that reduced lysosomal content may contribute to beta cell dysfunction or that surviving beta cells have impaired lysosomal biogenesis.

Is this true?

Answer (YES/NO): NO